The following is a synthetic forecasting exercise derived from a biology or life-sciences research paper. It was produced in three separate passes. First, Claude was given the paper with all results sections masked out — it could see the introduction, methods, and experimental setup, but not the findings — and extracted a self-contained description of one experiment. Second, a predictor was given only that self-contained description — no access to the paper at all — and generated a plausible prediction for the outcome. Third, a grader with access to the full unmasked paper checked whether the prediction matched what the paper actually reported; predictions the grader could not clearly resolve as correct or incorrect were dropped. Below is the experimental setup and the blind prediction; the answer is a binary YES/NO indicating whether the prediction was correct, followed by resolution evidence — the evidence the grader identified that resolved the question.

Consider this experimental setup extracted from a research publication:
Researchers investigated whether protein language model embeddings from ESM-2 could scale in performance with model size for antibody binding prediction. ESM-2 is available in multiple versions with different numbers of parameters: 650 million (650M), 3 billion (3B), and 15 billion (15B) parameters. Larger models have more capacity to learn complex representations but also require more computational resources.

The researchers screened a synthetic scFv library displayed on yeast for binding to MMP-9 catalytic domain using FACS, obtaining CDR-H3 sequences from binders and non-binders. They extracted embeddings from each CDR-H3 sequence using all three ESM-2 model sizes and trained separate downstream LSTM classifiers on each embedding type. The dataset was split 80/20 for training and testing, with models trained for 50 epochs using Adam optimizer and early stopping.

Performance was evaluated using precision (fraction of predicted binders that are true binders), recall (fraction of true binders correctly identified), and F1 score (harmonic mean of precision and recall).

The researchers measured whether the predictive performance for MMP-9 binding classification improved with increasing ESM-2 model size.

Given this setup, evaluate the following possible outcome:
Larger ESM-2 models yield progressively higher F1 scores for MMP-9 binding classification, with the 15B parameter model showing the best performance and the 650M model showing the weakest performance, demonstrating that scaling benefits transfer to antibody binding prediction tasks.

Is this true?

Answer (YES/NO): NO